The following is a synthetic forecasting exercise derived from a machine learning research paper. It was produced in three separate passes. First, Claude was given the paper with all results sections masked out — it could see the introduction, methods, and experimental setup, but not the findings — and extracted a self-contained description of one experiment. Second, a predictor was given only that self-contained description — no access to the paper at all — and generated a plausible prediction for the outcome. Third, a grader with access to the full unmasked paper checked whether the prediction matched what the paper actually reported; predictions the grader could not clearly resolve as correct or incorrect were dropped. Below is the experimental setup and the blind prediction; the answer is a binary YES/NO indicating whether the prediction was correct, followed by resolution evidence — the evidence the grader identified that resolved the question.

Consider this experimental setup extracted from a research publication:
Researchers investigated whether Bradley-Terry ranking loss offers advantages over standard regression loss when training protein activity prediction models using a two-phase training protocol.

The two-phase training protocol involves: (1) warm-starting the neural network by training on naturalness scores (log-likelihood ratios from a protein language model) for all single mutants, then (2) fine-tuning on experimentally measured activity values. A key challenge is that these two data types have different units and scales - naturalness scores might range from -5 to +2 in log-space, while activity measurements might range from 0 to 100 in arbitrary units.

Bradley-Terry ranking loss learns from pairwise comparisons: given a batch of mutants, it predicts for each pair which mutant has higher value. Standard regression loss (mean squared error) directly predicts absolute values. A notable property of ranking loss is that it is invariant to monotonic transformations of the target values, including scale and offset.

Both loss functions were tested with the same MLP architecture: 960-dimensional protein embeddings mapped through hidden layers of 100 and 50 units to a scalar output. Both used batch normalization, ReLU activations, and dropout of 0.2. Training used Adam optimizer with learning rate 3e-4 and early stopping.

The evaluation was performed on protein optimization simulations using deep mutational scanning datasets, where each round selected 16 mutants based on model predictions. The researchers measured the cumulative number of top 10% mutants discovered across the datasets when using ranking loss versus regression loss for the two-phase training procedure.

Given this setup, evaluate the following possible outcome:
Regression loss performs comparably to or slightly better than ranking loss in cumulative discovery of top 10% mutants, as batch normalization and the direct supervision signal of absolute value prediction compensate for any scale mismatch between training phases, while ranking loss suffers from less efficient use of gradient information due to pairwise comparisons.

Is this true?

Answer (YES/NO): NO